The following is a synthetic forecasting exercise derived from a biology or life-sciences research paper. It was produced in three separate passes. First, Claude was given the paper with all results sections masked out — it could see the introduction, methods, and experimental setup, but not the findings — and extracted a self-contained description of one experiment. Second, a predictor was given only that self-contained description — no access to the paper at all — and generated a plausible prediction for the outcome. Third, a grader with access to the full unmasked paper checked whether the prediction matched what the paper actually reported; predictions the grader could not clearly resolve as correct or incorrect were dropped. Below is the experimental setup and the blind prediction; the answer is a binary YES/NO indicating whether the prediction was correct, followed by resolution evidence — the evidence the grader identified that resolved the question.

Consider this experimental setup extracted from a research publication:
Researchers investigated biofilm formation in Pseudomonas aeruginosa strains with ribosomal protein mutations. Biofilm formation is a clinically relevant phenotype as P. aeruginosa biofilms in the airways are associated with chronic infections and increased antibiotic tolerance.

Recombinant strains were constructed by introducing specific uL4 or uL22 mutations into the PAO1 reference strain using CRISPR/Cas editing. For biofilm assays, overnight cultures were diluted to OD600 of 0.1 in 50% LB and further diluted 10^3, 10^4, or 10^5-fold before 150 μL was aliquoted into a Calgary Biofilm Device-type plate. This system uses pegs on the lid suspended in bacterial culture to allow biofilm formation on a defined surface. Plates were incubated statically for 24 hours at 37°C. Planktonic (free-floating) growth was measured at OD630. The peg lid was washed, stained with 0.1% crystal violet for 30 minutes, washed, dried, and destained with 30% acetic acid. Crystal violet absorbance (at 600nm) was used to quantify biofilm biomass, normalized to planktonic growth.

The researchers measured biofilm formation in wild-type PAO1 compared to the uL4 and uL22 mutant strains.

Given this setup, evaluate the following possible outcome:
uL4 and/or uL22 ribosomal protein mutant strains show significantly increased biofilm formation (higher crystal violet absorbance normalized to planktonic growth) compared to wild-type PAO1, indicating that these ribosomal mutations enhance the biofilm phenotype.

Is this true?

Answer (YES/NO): NO